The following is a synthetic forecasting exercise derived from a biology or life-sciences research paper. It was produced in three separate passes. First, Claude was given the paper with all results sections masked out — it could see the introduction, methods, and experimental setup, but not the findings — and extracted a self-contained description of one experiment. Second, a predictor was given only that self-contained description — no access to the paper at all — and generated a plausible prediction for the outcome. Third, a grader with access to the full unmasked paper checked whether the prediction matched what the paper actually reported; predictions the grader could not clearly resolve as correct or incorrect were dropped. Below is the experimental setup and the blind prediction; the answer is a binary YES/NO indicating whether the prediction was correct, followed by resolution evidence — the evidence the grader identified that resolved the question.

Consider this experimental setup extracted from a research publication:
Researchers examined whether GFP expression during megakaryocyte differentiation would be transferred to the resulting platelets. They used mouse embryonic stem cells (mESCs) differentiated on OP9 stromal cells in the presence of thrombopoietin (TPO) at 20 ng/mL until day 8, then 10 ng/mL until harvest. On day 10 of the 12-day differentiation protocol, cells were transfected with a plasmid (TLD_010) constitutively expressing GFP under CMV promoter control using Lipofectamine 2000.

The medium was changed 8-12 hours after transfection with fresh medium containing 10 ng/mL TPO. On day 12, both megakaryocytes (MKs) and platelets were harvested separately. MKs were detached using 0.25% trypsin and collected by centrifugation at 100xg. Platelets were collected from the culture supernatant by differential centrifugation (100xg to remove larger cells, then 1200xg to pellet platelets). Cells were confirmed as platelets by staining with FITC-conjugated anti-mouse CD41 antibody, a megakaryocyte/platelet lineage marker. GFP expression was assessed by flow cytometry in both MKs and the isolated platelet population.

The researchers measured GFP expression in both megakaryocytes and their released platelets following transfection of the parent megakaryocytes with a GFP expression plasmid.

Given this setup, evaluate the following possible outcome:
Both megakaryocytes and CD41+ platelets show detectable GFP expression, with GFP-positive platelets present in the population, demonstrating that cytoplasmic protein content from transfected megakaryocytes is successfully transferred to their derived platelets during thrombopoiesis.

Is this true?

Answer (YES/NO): YES